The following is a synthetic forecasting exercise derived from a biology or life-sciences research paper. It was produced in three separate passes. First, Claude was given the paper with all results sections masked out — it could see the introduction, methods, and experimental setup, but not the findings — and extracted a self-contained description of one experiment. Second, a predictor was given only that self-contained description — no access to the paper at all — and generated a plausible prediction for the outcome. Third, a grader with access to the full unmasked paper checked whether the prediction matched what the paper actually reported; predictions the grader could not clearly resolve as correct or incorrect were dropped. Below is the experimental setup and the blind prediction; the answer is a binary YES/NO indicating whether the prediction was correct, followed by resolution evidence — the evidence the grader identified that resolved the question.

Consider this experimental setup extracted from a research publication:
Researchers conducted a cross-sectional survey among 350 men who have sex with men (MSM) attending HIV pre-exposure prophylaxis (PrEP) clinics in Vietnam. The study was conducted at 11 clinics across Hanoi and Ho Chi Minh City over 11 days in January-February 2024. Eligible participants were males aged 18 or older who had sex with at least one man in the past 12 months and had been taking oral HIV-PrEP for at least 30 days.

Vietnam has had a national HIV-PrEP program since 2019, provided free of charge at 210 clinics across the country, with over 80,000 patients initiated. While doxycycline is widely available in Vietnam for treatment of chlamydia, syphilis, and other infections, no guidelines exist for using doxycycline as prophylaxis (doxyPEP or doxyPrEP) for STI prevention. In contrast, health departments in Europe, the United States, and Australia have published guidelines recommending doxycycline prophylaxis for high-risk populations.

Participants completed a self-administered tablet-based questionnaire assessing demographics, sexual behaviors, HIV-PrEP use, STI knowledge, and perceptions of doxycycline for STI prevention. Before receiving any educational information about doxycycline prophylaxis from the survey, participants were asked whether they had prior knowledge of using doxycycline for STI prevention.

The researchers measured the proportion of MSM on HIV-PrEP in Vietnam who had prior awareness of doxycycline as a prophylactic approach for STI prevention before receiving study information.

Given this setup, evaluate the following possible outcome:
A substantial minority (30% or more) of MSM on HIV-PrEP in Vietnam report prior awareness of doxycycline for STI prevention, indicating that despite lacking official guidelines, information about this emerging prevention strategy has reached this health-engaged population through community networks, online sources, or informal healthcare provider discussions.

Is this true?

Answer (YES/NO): NO